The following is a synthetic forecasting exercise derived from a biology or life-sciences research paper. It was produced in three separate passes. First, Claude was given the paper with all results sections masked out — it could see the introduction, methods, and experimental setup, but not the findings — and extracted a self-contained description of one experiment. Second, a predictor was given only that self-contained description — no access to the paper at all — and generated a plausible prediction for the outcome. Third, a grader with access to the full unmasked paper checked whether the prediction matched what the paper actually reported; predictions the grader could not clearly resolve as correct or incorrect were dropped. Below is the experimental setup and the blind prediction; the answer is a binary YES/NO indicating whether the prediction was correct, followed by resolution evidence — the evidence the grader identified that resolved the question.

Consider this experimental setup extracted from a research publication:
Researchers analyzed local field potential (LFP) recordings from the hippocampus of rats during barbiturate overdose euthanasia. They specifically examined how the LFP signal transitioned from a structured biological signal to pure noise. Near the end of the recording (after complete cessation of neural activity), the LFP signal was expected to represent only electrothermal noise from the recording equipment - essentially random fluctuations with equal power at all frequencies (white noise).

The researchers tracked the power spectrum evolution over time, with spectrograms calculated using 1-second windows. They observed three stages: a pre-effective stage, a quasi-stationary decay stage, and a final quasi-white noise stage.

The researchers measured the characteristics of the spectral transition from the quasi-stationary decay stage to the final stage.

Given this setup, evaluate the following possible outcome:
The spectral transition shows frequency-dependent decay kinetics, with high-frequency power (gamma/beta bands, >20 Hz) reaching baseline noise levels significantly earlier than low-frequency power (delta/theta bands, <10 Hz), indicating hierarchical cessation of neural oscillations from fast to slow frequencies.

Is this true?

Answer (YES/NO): YES